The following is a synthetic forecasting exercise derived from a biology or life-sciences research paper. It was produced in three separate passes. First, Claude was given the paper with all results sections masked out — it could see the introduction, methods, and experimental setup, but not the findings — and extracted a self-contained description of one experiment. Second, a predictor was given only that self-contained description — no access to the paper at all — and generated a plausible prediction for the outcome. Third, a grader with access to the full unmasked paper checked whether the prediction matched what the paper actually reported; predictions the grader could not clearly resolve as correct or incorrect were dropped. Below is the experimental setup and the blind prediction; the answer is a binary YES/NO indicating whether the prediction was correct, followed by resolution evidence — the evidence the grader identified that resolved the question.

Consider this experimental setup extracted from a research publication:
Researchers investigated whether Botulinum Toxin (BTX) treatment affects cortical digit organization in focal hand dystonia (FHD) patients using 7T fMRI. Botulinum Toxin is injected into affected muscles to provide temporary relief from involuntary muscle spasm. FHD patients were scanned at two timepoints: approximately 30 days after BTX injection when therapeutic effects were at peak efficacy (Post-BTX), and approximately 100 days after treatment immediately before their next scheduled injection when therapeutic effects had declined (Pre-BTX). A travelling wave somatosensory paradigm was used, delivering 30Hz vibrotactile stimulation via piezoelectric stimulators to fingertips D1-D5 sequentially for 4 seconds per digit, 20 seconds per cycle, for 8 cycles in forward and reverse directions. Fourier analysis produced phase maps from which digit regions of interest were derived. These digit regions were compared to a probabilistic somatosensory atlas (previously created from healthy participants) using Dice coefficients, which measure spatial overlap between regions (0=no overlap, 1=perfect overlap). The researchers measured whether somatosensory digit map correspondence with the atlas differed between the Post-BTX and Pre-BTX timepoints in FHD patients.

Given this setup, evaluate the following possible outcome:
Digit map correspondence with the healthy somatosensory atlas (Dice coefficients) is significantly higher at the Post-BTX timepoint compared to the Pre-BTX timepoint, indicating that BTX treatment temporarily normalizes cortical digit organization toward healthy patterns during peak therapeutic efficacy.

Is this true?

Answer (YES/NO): NO